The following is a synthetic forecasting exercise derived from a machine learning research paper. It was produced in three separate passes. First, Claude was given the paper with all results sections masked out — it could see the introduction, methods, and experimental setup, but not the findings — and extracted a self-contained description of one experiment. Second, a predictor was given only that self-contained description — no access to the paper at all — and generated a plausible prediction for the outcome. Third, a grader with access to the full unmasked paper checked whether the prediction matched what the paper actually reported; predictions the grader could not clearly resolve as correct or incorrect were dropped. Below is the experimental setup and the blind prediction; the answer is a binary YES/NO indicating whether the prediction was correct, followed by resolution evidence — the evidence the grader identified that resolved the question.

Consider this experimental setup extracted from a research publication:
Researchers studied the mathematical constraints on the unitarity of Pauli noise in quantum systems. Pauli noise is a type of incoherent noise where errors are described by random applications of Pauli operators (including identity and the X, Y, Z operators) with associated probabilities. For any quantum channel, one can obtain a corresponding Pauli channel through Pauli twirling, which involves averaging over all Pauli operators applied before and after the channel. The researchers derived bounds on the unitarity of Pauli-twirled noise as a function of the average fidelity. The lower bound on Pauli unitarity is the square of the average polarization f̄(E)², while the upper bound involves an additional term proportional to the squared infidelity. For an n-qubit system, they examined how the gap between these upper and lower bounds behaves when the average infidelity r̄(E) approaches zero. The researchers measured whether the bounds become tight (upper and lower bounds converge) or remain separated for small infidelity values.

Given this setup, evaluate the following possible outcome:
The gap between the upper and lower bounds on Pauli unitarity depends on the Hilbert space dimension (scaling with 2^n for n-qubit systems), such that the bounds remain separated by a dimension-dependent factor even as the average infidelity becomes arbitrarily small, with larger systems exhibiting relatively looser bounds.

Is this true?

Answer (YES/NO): NO